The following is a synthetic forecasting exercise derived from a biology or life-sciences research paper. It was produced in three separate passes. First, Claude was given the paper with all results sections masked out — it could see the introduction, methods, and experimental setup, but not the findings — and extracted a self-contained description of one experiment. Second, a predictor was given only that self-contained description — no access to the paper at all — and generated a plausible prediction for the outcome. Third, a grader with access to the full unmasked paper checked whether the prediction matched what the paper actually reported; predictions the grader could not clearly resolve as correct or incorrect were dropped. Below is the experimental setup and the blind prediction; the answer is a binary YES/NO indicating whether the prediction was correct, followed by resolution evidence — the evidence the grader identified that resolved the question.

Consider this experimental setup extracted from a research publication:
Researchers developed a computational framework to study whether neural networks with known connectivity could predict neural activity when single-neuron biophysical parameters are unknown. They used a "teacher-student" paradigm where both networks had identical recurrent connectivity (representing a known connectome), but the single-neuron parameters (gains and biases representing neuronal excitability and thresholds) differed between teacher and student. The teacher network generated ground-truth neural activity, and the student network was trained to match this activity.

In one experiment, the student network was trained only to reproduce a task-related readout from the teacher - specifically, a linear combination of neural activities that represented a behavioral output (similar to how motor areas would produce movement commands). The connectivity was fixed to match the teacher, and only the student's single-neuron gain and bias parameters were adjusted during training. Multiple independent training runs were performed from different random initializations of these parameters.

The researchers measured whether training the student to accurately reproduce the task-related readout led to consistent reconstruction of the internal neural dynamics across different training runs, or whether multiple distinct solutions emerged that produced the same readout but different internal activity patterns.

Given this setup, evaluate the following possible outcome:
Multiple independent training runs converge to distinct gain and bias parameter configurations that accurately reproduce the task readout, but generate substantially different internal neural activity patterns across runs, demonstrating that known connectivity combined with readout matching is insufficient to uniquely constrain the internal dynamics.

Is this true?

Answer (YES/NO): YES